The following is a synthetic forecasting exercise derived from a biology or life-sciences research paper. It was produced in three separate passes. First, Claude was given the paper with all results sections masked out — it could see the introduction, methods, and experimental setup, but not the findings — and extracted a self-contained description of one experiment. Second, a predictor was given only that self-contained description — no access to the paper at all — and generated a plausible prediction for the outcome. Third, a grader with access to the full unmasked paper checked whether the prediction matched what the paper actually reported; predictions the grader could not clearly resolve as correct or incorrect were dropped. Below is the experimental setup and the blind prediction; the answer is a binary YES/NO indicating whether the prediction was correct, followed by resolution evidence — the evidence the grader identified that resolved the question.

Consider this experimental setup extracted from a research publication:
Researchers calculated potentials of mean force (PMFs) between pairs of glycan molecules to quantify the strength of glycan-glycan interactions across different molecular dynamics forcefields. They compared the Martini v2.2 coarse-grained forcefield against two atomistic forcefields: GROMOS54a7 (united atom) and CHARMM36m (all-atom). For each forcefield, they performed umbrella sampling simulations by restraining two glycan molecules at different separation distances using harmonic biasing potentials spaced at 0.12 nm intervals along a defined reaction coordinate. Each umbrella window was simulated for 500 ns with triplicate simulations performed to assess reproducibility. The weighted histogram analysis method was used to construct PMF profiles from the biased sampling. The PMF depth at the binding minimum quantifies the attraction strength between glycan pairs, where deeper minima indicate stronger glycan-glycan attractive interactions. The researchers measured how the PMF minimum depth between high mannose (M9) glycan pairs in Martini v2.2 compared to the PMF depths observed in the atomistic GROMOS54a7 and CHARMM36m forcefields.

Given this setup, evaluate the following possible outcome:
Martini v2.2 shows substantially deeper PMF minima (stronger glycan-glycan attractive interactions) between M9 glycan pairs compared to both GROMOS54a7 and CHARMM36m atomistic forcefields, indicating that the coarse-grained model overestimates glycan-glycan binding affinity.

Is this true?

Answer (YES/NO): NO